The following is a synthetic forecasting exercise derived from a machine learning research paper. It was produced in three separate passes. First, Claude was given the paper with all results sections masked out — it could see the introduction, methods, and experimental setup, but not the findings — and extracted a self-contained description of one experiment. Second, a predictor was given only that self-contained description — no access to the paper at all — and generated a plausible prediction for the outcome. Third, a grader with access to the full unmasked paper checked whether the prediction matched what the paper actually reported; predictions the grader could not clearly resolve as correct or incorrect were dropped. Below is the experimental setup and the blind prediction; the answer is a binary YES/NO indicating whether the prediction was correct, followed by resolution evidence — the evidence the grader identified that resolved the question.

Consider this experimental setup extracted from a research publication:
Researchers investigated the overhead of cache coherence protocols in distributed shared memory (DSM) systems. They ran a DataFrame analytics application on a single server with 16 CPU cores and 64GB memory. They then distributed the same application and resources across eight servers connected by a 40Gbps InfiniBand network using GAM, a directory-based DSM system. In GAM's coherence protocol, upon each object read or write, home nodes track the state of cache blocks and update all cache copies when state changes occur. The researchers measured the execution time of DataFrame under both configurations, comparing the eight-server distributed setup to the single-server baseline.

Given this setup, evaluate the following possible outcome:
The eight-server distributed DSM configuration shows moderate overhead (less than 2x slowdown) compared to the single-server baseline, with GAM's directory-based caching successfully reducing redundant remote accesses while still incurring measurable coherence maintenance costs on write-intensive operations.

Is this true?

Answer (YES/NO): NO